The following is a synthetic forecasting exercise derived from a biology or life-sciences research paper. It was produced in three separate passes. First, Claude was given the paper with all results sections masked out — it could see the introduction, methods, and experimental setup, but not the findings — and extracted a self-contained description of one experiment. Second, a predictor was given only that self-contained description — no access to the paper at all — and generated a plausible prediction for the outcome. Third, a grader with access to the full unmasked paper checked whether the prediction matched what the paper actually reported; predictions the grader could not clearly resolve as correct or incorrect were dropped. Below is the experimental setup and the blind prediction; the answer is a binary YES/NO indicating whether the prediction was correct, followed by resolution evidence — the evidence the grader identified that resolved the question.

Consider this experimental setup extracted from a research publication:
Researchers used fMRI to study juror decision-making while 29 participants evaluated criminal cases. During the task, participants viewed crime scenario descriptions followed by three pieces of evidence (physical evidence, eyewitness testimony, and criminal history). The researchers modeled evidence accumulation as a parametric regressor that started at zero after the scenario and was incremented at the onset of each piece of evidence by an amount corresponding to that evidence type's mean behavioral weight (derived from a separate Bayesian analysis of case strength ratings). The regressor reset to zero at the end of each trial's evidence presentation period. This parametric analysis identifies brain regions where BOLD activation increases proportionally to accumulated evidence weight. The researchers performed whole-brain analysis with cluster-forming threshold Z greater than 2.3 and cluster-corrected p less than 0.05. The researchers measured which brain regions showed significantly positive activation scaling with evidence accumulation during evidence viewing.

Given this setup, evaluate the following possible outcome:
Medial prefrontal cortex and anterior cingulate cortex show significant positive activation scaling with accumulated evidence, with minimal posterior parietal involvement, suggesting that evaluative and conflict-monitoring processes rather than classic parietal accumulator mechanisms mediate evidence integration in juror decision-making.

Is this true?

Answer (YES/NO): NO